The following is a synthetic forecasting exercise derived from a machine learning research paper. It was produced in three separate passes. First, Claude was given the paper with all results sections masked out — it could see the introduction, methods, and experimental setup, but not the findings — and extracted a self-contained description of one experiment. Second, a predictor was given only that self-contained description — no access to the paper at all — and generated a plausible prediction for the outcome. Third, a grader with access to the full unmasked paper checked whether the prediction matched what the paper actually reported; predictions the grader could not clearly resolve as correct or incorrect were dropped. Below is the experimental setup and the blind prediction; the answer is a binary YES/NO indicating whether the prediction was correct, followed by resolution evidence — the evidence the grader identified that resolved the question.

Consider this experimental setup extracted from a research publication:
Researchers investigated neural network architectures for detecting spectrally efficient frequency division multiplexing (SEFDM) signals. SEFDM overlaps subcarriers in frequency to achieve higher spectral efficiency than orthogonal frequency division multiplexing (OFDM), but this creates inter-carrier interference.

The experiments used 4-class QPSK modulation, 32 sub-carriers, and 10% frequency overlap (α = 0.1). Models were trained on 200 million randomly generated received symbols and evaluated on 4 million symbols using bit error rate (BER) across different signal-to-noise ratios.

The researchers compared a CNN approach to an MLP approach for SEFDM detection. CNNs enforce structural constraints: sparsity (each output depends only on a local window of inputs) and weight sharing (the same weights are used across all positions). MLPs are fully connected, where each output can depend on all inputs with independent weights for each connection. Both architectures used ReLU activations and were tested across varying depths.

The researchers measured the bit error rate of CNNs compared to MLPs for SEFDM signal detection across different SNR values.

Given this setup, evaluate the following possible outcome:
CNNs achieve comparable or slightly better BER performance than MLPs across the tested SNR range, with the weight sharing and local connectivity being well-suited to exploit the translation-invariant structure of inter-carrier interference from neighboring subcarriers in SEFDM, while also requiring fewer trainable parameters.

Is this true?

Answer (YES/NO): NO